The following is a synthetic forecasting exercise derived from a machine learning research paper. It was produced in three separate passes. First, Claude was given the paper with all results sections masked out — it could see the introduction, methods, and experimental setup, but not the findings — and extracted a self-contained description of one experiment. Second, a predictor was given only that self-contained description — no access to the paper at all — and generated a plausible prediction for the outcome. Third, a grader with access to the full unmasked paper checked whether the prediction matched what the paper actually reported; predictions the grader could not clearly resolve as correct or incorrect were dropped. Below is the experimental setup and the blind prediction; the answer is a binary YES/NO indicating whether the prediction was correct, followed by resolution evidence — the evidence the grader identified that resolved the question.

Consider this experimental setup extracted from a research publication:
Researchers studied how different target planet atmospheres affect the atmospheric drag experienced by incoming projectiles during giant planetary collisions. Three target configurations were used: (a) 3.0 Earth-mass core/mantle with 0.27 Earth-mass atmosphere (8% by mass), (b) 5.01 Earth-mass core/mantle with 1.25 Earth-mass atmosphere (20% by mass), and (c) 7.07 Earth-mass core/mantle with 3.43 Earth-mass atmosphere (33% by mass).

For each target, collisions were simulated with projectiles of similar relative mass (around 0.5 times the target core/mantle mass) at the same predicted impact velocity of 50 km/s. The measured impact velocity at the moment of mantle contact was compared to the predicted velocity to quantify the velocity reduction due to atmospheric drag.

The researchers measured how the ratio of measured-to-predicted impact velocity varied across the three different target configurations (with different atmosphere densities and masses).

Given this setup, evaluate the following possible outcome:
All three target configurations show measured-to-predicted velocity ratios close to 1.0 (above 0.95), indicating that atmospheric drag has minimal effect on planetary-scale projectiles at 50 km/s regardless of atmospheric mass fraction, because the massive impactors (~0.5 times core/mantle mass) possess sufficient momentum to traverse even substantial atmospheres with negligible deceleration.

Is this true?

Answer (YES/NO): NO